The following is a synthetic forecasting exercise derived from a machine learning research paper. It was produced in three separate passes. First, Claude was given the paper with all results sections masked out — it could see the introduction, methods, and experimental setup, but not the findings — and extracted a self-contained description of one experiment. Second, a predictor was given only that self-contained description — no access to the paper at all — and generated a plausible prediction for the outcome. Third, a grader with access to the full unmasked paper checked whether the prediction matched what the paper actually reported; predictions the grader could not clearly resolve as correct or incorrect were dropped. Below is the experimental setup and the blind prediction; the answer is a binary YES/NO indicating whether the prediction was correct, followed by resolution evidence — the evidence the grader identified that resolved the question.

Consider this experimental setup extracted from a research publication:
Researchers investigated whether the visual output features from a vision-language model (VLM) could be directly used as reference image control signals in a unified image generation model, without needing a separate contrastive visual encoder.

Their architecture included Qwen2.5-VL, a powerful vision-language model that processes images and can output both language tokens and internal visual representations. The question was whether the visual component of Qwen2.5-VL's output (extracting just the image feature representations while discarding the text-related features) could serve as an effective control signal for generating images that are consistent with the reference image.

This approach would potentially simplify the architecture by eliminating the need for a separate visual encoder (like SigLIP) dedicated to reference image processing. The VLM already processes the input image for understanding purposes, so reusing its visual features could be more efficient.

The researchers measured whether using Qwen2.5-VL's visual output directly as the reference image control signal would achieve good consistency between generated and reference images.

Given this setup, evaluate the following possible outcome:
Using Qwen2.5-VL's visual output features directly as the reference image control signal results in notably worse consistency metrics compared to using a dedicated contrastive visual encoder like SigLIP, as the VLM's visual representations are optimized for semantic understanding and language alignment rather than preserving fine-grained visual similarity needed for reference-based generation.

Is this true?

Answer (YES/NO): YES